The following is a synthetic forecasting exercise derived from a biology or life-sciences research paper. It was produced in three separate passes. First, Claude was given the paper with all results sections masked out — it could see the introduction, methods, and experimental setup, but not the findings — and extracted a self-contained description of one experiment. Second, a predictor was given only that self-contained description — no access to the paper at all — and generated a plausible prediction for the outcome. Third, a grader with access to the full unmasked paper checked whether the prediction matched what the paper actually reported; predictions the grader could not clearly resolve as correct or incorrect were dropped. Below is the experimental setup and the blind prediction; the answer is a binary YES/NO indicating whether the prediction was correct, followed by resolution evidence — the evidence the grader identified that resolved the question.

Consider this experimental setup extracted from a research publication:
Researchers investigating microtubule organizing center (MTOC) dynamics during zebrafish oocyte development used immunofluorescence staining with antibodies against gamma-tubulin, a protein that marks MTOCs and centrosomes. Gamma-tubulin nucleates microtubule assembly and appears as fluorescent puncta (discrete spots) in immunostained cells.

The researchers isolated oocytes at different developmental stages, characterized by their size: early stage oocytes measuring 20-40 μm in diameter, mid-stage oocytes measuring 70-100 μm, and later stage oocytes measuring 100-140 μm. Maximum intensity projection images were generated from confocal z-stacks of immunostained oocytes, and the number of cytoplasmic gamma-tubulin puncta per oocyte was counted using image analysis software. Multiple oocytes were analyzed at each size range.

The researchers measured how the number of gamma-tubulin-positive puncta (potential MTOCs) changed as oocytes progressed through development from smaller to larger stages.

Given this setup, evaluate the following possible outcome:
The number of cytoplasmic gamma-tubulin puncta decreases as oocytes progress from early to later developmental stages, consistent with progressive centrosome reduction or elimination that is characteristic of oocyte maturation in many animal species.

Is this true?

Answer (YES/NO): NO